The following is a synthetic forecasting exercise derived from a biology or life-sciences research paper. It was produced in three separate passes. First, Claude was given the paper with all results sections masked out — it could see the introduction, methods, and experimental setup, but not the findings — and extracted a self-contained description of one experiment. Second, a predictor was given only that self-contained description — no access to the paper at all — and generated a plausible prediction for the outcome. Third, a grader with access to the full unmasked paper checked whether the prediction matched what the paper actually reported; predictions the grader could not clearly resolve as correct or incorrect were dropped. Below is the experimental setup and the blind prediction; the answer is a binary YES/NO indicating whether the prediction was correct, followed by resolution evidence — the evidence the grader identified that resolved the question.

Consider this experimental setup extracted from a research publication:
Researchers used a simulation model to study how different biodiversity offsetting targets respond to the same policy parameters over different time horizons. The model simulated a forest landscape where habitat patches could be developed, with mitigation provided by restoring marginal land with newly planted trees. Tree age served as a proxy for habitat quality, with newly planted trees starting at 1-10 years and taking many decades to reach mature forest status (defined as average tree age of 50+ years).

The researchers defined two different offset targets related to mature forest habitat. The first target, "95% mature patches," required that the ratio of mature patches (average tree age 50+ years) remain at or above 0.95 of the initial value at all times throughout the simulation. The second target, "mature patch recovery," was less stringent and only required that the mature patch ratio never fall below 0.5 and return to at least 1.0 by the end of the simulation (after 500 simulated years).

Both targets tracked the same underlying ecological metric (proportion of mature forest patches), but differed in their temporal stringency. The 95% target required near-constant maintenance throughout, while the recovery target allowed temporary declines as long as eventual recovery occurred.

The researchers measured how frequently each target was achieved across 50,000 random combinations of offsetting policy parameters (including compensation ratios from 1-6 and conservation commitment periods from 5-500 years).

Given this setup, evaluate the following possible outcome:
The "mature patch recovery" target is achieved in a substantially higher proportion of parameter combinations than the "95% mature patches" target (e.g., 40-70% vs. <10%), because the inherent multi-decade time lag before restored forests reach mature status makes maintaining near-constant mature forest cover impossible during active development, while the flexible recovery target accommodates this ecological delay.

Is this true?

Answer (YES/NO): NO